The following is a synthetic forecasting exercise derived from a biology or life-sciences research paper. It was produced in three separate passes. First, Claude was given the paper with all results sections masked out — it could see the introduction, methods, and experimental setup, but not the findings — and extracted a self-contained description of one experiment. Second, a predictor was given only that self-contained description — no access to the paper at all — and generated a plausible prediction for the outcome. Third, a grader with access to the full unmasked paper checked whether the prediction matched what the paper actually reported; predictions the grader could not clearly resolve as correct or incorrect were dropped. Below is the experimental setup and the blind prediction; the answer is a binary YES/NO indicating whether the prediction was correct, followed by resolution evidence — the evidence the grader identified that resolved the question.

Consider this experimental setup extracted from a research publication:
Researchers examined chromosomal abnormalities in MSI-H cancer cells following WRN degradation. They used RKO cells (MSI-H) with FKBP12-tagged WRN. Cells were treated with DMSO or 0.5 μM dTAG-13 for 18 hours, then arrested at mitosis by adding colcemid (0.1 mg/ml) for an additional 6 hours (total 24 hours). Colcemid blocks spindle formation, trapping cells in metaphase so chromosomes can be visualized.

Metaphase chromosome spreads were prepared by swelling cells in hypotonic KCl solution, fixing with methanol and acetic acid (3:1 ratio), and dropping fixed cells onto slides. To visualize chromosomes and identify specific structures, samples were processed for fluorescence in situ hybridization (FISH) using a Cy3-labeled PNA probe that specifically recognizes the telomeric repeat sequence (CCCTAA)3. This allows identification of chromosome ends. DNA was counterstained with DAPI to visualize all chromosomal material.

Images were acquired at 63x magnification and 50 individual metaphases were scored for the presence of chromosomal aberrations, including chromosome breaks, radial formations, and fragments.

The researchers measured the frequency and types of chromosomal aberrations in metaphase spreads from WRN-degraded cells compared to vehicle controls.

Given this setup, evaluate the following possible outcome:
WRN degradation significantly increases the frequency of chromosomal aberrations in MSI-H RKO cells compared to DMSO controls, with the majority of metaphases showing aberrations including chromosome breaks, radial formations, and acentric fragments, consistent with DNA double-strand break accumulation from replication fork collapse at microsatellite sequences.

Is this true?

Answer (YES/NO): NO